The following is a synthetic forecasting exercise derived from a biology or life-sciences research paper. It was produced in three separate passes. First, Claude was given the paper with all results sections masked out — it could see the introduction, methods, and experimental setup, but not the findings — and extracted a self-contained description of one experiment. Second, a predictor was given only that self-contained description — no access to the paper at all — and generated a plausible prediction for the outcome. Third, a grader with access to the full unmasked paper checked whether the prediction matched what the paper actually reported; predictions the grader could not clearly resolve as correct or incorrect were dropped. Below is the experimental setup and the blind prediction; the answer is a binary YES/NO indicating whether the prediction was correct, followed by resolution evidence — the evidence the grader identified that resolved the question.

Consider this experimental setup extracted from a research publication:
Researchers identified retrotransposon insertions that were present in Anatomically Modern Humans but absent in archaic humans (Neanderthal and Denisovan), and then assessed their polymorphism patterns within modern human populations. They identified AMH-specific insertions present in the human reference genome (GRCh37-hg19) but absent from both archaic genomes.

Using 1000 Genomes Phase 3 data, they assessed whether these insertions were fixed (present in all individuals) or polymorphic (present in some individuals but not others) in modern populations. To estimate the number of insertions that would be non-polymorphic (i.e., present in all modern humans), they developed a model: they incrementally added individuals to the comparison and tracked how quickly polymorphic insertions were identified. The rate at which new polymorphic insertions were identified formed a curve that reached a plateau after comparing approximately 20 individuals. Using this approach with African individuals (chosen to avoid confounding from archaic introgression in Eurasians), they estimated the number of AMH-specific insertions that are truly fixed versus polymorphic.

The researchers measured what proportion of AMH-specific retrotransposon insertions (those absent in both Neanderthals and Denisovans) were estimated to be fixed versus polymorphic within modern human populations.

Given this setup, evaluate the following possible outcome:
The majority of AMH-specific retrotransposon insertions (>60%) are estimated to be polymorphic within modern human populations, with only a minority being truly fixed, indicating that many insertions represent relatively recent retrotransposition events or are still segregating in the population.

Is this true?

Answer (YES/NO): YES